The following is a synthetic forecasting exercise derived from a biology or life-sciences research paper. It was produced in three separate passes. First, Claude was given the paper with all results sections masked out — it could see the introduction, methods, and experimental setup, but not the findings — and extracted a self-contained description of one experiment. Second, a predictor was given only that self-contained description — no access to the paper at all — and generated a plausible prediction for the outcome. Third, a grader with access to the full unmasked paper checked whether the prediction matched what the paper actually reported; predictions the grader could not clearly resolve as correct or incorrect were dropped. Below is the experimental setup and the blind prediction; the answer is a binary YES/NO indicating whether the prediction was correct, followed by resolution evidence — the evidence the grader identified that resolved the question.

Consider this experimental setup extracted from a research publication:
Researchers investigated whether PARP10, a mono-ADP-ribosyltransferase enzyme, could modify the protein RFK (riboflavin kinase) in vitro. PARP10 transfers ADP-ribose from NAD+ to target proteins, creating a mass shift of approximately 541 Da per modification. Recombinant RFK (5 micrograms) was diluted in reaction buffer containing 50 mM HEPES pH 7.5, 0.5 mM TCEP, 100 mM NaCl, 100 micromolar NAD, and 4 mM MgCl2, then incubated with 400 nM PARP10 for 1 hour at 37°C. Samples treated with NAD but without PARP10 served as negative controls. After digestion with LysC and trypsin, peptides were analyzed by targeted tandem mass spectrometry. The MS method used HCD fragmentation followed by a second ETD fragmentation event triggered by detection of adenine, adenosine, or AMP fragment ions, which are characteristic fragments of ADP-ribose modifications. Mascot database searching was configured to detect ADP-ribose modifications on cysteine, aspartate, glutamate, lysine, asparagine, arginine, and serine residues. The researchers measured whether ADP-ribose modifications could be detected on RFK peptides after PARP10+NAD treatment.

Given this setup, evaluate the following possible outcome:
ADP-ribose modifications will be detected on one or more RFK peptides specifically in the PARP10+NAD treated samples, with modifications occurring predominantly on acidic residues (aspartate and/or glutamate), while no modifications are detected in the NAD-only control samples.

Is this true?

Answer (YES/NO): YES